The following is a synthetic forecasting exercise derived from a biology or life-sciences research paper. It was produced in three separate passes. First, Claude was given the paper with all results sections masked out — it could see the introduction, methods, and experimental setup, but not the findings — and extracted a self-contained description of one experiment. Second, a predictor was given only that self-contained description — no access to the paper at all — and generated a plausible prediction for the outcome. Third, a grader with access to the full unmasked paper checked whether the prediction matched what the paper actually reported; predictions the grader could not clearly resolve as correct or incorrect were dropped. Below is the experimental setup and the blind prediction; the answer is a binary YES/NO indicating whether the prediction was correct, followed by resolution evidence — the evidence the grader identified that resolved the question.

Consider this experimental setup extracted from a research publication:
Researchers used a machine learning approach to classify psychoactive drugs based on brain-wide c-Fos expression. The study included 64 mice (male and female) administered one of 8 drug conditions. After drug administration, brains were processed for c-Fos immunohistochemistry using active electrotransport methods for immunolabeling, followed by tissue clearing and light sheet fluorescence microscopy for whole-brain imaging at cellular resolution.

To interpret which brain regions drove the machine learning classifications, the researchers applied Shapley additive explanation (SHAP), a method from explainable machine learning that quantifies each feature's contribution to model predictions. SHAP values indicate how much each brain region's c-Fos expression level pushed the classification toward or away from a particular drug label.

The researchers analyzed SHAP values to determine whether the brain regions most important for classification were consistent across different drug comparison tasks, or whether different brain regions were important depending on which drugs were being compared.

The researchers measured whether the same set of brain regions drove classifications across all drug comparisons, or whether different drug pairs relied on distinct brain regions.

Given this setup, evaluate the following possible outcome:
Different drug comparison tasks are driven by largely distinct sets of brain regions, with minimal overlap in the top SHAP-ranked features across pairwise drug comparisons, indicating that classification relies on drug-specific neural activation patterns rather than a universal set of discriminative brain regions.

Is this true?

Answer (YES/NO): YES